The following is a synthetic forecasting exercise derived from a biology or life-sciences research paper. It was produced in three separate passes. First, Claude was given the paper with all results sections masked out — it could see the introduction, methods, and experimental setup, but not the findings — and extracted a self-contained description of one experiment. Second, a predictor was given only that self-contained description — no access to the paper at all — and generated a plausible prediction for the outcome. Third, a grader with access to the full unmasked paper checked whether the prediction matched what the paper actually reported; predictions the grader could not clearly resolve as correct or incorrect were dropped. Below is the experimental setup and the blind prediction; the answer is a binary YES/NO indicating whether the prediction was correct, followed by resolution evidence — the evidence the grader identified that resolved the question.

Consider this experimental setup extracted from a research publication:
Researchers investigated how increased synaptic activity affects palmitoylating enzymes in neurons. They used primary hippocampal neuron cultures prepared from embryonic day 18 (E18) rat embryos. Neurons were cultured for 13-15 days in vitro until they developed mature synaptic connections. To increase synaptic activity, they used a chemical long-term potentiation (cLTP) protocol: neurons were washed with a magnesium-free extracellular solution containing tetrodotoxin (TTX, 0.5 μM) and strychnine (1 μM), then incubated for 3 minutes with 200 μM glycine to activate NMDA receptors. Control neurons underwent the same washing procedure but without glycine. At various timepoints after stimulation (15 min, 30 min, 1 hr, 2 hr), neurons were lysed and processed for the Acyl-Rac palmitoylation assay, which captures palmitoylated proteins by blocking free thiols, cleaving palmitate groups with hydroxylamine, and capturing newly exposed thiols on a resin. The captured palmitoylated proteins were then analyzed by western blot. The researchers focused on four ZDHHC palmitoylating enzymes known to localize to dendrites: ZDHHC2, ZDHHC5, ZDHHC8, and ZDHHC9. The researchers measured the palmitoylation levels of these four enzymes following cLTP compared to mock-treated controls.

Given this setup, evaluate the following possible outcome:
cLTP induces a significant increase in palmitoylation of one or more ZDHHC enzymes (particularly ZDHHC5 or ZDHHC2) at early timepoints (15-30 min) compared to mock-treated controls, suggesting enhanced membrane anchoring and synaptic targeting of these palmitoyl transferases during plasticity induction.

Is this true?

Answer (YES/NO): NO